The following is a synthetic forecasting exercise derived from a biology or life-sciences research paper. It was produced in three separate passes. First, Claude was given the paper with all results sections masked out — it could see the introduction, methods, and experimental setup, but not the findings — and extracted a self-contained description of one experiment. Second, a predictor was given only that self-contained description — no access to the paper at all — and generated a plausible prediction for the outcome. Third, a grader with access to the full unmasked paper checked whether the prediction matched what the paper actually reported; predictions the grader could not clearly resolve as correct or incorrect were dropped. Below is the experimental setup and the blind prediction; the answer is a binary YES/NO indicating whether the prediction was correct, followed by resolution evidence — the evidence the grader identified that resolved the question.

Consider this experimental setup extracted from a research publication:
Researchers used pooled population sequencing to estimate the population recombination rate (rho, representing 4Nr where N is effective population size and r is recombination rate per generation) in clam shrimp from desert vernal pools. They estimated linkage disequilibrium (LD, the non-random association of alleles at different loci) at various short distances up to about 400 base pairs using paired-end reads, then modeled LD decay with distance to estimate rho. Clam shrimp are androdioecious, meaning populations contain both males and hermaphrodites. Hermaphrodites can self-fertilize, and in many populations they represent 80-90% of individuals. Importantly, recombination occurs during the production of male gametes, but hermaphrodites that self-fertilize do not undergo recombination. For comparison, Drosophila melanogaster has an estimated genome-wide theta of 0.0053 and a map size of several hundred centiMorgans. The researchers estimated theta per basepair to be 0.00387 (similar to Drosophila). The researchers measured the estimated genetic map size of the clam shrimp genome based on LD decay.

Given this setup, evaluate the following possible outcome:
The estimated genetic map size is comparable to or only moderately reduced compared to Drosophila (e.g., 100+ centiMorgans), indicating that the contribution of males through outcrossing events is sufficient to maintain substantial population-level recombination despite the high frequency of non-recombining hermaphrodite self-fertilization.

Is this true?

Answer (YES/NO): NO